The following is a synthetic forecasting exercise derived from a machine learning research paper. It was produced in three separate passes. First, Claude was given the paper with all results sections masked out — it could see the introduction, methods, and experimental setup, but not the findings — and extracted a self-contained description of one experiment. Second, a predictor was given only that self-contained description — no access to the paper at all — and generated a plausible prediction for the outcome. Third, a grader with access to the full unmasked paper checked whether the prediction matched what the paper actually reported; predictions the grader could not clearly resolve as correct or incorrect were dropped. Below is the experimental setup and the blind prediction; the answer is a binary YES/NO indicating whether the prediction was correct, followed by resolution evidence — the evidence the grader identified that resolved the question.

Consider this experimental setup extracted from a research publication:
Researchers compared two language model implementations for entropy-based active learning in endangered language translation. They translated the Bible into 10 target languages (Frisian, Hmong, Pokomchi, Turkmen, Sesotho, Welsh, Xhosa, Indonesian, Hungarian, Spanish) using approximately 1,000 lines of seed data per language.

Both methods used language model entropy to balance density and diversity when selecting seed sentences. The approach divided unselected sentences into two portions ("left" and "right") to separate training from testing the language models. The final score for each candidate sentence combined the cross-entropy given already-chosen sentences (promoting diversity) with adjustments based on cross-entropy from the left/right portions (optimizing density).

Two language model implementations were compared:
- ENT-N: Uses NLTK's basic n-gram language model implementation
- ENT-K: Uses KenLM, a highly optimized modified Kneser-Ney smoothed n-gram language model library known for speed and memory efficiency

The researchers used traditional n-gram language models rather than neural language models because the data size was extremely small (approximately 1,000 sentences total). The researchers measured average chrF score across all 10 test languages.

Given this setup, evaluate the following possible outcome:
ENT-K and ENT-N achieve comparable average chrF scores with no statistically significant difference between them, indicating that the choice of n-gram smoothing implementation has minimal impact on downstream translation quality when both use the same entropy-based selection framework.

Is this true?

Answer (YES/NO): NO